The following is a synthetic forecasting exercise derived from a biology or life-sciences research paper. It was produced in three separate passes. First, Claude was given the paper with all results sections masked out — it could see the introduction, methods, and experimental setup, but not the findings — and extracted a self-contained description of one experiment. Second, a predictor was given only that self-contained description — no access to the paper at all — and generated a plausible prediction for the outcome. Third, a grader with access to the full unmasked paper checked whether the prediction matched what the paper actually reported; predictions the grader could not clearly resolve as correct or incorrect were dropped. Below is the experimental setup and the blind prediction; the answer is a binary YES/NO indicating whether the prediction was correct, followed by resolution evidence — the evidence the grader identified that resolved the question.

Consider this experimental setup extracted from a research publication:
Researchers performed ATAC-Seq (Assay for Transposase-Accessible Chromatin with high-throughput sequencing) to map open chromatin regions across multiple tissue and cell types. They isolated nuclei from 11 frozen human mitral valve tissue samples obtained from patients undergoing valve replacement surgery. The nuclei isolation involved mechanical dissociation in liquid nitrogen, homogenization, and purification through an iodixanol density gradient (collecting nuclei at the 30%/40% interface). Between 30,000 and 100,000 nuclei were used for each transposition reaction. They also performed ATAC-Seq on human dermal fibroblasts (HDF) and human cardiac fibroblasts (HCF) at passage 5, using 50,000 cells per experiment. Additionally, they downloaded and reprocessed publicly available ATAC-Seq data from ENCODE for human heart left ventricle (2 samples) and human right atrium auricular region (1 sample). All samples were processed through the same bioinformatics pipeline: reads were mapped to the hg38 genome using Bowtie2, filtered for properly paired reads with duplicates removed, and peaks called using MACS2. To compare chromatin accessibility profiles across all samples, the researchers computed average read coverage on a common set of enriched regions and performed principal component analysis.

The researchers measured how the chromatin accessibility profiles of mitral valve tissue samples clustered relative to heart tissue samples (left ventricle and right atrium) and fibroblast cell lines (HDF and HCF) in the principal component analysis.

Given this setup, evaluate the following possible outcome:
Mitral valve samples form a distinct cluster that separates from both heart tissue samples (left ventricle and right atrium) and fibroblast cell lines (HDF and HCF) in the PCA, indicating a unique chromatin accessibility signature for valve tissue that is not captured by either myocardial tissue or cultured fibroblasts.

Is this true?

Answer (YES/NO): YES